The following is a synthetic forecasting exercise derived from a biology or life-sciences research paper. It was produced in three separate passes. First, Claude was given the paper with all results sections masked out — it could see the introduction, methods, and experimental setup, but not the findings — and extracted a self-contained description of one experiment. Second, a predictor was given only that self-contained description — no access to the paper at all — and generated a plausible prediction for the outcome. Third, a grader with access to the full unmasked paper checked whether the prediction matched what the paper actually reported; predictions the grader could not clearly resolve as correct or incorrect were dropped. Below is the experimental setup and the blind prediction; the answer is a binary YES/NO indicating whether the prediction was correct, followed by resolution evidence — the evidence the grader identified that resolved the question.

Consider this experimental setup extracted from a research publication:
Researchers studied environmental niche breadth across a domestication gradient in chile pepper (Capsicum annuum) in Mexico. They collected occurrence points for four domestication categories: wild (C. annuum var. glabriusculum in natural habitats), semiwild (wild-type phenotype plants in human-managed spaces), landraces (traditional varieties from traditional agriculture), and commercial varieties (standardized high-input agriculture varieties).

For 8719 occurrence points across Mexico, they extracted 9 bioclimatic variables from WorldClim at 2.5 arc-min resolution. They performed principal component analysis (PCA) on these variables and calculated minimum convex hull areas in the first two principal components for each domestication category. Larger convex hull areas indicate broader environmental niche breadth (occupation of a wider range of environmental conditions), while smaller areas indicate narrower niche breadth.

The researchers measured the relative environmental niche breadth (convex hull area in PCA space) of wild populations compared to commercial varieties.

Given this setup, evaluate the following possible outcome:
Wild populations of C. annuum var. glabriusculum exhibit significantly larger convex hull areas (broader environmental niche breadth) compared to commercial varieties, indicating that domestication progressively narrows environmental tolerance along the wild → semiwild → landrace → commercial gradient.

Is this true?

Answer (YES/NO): NO